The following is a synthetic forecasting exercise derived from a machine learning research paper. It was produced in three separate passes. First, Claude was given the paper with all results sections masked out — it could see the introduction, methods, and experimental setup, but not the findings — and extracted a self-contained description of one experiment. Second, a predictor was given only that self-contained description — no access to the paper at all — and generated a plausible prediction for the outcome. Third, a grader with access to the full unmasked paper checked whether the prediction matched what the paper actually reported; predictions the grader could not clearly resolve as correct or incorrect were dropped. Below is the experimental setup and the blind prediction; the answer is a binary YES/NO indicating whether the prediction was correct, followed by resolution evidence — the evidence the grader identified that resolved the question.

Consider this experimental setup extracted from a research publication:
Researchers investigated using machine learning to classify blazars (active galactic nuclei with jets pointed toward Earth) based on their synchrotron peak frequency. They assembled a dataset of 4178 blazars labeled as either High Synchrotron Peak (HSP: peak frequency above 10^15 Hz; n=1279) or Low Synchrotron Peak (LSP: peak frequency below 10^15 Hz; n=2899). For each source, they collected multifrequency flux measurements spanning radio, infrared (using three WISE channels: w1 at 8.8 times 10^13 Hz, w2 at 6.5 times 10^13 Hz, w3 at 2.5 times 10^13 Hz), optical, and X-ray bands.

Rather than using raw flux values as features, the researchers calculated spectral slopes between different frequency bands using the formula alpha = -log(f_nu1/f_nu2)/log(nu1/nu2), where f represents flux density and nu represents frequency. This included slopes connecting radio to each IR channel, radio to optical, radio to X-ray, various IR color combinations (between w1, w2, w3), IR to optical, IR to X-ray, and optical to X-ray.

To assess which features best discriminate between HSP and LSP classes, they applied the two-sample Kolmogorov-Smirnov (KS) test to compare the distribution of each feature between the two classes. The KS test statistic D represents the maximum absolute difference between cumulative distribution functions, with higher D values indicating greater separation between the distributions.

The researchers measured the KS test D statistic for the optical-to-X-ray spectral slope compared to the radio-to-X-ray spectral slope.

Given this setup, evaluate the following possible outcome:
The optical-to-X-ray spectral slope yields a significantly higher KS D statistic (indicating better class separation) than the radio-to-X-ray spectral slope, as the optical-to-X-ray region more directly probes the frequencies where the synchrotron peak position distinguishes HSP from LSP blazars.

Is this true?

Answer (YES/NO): NO